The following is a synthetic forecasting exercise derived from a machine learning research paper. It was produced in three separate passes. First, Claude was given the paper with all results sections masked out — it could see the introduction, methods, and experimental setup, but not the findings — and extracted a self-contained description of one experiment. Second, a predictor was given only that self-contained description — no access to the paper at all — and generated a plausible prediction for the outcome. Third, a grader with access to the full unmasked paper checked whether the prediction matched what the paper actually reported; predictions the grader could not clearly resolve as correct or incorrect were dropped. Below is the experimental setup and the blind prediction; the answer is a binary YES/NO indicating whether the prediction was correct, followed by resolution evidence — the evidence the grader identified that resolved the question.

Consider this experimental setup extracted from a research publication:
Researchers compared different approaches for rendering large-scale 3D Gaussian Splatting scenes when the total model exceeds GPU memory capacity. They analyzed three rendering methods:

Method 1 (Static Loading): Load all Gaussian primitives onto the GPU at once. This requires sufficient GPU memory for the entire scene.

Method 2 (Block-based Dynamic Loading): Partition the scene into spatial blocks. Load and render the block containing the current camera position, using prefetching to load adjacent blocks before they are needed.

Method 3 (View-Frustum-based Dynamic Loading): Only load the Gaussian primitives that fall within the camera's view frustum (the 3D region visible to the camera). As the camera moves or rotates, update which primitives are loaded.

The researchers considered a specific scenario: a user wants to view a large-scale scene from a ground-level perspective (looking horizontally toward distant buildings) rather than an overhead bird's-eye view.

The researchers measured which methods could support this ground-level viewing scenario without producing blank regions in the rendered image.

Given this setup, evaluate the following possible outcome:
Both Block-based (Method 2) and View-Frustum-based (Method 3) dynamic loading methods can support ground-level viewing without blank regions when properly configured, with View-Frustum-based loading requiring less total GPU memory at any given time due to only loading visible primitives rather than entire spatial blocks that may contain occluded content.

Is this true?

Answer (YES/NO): NO